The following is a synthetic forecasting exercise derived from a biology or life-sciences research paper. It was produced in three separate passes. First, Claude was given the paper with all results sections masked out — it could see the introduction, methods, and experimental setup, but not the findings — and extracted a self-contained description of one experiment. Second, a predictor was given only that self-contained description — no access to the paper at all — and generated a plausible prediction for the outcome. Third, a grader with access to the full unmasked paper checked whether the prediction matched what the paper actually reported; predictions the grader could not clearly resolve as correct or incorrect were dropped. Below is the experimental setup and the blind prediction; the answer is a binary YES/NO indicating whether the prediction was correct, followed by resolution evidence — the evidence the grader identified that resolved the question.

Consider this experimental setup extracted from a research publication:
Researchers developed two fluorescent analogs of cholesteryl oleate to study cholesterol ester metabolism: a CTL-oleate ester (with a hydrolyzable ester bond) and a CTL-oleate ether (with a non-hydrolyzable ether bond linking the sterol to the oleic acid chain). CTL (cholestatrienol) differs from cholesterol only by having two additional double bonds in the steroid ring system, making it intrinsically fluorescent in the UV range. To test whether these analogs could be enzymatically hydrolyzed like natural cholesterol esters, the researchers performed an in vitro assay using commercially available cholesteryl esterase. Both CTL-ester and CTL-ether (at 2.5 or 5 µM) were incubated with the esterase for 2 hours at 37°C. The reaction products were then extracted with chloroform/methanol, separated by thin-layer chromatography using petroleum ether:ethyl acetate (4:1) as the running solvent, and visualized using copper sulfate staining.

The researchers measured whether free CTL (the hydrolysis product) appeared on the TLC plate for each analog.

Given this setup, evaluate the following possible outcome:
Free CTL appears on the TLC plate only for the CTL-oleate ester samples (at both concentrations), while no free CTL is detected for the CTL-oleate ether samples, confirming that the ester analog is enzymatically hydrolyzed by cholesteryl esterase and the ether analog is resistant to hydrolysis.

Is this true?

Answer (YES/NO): YES